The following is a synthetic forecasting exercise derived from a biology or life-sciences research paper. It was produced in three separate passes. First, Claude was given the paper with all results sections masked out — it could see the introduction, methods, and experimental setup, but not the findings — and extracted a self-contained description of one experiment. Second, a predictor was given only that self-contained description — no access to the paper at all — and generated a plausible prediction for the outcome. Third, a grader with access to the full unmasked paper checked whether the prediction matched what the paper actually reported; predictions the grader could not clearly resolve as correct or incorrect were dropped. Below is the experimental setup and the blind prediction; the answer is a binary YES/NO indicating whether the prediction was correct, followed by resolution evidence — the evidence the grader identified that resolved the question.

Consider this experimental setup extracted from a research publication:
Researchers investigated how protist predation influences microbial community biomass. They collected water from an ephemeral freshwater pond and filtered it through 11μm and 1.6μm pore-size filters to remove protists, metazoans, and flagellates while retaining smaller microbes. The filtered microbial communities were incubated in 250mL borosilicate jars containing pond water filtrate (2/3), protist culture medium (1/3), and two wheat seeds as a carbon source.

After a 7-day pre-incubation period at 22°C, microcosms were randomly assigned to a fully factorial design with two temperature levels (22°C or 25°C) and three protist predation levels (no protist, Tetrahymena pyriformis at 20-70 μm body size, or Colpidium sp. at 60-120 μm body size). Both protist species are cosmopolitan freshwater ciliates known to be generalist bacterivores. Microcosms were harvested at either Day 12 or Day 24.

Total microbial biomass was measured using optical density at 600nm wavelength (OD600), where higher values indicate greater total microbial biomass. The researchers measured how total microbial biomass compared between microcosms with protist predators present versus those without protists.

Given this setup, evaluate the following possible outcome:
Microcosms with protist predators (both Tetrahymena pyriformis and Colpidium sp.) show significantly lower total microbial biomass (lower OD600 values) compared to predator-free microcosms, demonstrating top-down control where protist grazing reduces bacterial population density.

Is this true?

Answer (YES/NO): NO